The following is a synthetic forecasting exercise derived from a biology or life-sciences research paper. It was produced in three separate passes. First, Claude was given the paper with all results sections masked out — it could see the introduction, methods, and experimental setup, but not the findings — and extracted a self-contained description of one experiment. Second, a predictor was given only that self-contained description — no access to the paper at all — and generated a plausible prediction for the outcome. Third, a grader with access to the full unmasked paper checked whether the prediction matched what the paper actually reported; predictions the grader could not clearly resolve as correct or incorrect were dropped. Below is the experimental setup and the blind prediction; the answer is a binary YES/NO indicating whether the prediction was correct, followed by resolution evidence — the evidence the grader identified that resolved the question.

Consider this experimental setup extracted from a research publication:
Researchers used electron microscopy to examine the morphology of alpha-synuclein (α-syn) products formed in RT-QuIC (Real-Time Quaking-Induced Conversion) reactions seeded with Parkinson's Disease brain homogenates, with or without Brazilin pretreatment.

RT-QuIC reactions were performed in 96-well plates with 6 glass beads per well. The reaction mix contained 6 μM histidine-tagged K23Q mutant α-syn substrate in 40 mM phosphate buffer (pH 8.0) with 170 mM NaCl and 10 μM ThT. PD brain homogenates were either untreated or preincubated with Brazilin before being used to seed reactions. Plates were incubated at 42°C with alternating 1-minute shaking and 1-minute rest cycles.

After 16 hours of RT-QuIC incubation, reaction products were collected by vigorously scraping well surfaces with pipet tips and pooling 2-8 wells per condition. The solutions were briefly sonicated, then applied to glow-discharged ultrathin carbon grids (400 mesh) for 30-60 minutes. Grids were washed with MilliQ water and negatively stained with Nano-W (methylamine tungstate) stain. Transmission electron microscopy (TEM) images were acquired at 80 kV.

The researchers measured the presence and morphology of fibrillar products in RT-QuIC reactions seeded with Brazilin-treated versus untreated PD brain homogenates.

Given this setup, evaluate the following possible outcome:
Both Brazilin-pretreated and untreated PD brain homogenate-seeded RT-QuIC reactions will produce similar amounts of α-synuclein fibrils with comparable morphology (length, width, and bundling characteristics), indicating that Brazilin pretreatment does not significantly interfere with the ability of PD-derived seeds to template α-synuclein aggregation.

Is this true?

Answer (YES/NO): NO